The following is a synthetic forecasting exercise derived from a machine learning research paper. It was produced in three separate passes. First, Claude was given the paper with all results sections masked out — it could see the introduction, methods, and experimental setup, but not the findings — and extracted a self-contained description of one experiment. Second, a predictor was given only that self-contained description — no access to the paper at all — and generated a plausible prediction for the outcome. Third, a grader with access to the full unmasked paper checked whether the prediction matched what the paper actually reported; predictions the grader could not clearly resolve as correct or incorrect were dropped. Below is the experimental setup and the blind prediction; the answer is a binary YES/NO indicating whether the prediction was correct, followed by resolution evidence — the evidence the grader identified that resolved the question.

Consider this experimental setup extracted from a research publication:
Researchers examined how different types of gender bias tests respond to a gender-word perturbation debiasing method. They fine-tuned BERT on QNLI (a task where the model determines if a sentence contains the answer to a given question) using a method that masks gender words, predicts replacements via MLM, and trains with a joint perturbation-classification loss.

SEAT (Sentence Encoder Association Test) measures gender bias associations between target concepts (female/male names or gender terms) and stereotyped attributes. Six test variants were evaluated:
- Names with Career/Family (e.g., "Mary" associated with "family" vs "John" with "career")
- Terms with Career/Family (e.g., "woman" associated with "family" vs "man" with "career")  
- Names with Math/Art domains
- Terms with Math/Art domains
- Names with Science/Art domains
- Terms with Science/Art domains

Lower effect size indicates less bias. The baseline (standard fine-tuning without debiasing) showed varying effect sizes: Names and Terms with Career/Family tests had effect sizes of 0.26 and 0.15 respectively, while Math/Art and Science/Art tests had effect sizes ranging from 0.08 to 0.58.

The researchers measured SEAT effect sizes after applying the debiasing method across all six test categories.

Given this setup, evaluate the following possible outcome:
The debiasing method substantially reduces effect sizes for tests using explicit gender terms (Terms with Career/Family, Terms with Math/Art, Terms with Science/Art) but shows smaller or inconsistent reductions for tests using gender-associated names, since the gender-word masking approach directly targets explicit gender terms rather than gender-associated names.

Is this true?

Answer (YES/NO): NO